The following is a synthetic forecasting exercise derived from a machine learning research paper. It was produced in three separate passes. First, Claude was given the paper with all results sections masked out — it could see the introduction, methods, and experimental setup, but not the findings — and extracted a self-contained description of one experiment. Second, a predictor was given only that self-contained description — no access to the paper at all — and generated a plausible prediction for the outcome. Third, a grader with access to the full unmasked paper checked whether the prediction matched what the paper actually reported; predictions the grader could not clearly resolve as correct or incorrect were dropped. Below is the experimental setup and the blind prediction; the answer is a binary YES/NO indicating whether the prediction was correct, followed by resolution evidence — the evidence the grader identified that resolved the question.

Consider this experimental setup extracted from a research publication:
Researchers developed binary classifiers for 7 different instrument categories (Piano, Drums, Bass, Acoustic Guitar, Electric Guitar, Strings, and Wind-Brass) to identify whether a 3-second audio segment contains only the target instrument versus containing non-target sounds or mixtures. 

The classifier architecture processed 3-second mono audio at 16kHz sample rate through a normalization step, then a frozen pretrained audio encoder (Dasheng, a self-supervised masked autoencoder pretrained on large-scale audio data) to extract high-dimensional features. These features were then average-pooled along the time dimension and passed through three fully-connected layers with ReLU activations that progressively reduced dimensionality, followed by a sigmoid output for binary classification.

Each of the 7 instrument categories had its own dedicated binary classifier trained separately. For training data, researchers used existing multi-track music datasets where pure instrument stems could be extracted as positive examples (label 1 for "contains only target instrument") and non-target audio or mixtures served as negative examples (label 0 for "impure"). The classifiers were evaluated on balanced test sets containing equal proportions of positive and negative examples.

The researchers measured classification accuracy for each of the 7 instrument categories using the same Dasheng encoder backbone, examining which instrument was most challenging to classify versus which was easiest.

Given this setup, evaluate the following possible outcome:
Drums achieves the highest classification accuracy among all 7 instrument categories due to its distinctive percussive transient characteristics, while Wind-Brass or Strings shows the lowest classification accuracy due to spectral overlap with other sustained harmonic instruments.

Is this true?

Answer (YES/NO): NO